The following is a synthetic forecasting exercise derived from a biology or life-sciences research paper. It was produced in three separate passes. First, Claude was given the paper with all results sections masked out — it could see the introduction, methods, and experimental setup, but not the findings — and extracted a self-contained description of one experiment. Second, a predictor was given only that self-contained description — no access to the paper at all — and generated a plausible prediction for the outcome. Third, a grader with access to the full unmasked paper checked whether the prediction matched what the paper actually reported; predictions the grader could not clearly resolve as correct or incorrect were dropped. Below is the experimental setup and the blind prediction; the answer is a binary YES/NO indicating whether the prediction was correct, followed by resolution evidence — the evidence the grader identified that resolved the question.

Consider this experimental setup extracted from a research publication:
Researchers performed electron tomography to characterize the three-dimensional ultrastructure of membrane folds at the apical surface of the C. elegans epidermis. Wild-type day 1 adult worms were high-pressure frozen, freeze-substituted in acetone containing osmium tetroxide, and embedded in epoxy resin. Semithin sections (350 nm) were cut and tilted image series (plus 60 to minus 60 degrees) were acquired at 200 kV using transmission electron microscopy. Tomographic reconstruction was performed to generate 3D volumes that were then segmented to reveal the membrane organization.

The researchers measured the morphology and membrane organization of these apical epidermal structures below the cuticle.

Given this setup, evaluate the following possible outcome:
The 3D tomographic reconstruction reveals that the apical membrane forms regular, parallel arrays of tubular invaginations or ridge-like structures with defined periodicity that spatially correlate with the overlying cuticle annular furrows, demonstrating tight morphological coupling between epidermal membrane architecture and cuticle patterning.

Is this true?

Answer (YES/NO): NO